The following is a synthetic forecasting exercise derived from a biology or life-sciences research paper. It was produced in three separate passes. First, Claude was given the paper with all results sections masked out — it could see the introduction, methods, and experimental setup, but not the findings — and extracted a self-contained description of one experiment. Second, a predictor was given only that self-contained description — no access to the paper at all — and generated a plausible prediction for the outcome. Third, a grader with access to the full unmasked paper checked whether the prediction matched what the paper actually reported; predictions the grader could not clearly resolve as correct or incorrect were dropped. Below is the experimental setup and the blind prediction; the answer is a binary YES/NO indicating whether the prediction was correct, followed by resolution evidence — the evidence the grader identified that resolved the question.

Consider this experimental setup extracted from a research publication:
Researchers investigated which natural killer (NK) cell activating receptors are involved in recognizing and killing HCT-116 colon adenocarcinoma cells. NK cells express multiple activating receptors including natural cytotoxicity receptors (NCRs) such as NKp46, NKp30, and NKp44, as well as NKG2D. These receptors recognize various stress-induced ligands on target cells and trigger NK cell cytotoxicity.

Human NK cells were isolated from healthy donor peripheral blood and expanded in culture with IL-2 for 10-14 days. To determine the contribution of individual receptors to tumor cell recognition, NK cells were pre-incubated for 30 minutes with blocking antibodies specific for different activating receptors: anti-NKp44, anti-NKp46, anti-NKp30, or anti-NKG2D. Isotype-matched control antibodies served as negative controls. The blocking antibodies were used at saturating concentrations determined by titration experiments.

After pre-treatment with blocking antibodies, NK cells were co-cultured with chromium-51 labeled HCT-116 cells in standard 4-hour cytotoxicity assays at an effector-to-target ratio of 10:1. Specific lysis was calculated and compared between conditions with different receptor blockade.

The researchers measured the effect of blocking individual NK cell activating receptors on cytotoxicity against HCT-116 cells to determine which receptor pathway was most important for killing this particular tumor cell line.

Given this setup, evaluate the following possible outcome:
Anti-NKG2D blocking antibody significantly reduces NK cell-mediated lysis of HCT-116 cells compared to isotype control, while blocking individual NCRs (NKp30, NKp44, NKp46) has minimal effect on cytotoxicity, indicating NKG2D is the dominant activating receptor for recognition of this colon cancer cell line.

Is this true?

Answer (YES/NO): NO